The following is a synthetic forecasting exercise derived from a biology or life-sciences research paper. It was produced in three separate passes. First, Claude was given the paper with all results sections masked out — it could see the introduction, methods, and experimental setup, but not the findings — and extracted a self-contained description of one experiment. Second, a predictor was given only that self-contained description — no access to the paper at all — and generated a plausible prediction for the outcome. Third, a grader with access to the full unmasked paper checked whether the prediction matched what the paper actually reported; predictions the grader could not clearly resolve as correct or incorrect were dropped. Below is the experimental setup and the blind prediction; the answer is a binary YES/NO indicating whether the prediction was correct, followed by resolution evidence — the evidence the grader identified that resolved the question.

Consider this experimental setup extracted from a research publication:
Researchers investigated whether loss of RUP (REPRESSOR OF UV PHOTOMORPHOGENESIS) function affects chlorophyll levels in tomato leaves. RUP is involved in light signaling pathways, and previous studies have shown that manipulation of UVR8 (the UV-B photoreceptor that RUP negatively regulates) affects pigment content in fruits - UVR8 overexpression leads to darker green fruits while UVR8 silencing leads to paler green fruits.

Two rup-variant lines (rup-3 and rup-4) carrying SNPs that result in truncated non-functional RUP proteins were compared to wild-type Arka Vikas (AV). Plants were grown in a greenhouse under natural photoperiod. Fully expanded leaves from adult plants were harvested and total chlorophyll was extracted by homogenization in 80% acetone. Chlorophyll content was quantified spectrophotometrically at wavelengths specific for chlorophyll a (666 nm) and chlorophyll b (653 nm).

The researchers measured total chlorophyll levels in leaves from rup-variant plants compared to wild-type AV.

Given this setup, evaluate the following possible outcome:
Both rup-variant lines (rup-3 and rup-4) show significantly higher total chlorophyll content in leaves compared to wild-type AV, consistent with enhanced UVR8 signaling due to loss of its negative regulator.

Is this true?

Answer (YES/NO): NO